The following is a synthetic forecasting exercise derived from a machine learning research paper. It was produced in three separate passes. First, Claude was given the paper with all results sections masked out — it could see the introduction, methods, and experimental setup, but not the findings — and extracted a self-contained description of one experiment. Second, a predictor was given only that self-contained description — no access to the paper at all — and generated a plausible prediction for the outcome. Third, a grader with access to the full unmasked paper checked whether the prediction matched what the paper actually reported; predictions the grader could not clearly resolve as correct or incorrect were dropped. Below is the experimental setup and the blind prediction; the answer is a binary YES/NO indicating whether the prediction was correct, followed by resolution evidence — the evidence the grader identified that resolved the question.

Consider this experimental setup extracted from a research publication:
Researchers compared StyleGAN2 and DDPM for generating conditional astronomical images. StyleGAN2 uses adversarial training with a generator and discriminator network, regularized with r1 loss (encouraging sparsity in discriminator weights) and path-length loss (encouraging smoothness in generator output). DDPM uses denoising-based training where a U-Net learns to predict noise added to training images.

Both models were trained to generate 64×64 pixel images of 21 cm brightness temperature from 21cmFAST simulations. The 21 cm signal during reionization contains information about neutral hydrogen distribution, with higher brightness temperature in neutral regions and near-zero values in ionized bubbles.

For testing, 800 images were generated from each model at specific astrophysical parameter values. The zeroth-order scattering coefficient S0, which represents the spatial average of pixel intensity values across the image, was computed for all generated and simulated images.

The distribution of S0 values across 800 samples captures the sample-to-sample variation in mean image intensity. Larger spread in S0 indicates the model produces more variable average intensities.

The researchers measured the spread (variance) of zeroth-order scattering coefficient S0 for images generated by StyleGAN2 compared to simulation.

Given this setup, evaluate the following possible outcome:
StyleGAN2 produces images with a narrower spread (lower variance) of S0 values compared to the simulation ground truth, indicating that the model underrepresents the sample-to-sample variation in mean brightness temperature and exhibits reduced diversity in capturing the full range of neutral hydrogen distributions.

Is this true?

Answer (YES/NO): NO